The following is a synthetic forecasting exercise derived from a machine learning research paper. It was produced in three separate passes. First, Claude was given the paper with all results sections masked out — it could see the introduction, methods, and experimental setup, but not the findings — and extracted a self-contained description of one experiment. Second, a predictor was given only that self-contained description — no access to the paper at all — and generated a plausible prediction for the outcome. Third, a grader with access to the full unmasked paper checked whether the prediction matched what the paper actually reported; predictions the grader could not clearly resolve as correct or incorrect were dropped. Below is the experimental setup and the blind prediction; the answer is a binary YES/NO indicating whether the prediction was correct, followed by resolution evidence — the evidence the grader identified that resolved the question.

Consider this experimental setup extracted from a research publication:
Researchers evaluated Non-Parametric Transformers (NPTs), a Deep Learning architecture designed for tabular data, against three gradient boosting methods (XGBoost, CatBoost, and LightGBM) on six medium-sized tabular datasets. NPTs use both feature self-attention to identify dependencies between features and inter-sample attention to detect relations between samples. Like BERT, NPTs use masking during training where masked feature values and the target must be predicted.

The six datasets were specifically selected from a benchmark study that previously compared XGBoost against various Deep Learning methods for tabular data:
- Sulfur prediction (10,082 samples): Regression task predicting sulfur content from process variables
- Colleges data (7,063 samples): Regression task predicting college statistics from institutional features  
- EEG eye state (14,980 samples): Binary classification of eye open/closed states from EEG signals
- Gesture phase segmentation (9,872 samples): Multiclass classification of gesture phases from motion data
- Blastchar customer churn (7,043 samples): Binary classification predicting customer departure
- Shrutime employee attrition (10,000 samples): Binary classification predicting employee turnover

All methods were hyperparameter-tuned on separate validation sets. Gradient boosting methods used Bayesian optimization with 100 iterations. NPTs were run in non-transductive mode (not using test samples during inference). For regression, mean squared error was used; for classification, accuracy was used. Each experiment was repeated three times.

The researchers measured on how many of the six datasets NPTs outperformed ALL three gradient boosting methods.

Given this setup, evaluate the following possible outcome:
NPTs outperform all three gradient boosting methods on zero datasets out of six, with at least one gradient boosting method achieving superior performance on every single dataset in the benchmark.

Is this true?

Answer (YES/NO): YES